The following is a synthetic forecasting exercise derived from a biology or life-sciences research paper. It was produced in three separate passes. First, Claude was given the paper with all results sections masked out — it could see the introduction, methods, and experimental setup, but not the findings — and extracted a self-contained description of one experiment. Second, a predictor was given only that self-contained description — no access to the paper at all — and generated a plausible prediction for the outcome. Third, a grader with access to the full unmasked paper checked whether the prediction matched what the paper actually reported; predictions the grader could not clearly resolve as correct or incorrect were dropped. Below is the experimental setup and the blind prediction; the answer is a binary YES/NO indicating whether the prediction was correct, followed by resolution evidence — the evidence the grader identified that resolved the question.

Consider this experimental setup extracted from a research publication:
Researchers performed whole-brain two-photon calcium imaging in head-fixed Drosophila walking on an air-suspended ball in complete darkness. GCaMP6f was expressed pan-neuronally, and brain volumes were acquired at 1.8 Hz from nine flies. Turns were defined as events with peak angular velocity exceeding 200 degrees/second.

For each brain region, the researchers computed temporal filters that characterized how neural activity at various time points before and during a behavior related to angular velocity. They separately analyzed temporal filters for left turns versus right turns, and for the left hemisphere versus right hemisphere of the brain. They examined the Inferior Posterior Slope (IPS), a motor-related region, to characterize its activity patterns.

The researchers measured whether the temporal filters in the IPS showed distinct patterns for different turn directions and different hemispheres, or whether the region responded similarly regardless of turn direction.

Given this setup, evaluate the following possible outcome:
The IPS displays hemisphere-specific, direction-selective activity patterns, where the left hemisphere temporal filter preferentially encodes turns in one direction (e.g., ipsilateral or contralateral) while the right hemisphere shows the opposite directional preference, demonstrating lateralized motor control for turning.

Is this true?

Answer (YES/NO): YES